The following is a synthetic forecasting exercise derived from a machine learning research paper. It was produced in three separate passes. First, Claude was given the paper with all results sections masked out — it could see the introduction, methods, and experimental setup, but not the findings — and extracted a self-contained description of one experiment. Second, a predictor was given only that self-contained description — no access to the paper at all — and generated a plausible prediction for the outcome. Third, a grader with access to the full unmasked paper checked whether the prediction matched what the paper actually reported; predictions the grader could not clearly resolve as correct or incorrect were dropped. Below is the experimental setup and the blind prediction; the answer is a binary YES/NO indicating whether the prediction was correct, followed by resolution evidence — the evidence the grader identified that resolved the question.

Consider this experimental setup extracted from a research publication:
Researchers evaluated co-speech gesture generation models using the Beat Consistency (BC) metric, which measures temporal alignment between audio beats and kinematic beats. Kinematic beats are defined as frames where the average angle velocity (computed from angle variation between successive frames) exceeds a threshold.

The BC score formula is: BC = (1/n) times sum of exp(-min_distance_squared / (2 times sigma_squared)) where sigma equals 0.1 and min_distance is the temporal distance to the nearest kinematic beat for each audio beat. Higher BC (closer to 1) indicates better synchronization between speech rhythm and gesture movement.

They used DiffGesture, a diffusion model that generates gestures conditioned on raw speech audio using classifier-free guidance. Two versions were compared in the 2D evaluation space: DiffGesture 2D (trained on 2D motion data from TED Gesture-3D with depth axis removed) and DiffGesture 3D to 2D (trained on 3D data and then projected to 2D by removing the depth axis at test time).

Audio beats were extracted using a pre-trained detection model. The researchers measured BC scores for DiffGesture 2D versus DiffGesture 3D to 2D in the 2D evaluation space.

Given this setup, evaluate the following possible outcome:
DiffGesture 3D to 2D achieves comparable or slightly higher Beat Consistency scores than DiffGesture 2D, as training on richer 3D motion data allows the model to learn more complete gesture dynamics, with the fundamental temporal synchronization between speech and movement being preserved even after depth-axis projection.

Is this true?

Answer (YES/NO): YES